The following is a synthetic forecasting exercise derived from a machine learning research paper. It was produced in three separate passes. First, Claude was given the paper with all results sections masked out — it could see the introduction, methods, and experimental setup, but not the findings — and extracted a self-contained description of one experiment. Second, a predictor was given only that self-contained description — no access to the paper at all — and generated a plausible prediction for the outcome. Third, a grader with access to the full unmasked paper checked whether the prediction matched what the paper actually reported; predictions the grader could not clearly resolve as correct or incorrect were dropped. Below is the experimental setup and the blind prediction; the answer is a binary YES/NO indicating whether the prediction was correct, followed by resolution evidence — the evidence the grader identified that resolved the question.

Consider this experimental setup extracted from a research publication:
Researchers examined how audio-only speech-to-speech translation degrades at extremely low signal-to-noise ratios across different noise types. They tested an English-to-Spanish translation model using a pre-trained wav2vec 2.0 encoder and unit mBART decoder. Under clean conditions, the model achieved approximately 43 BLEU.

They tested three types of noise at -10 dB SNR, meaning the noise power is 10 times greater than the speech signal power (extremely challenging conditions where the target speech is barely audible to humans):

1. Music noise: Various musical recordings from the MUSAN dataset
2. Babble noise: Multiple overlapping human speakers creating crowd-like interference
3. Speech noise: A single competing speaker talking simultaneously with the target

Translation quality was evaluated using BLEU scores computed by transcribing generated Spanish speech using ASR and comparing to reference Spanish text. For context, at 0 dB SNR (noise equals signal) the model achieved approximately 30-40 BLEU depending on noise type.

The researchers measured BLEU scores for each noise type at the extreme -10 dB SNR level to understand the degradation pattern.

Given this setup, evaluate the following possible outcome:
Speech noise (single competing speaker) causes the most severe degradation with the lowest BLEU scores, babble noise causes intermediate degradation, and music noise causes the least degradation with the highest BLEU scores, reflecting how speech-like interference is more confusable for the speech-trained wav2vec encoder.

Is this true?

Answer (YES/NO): NO